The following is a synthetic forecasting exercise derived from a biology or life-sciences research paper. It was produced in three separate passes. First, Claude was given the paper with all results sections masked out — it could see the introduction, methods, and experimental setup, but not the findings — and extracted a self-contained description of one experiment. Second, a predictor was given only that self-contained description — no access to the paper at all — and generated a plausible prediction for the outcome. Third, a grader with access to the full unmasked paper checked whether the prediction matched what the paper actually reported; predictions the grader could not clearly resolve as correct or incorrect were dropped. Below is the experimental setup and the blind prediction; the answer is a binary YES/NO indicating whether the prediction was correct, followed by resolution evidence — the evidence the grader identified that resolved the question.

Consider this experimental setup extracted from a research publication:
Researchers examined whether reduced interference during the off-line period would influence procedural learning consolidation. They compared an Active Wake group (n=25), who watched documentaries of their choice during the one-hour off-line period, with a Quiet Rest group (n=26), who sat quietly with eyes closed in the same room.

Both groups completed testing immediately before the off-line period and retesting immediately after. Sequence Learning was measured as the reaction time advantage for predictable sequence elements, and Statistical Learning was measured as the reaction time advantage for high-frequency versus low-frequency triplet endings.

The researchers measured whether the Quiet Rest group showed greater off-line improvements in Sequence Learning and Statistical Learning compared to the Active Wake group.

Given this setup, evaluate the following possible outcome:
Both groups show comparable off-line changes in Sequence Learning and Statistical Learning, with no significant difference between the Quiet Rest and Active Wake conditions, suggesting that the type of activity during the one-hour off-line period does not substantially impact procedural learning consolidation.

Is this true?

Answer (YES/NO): YES